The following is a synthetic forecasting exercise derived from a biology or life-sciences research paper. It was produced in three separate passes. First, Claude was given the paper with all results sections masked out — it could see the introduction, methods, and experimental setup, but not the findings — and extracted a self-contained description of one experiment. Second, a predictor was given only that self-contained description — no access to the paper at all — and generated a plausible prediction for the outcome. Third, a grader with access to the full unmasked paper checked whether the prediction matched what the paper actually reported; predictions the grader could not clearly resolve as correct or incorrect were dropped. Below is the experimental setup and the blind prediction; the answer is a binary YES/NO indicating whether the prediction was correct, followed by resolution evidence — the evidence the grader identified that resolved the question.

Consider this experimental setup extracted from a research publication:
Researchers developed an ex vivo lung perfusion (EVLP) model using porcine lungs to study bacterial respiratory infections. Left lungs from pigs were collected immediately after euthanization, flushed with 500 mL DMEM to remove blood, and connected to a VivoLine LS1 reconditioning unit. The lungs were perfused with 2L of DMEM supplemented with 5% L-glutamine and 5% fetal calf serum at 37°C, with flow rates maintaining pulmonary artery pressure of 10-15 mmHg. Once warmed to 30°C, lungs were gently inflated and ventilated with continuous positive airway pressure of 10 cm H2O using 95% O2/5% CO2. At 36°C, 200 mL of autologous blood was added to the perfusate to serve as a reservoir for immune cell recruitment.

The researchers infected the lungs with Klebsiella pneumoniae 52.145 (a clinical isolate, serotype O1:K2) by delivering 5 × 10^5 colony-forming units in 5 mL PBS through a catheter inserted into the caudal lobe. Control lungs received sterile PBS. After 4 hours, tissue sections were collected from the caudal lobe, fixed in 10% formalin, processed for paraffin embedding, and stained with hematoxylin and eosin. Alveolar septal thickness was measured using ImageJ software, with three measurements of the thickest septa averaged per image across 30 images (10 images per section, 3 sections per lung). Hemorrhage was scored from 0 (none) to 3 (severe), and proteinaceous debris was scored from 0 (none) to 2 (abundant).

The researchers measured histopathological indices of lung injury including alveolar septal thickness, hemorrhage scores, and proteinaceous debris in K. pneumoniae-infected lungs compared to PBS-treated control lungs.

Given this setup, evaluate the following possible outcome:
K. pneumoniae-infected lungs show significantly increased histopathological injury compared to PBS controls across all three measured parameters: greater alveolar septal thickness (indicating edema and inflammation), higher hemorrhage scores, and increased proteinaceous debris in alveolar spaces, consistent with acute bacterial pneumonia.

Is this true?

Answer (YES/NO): YES